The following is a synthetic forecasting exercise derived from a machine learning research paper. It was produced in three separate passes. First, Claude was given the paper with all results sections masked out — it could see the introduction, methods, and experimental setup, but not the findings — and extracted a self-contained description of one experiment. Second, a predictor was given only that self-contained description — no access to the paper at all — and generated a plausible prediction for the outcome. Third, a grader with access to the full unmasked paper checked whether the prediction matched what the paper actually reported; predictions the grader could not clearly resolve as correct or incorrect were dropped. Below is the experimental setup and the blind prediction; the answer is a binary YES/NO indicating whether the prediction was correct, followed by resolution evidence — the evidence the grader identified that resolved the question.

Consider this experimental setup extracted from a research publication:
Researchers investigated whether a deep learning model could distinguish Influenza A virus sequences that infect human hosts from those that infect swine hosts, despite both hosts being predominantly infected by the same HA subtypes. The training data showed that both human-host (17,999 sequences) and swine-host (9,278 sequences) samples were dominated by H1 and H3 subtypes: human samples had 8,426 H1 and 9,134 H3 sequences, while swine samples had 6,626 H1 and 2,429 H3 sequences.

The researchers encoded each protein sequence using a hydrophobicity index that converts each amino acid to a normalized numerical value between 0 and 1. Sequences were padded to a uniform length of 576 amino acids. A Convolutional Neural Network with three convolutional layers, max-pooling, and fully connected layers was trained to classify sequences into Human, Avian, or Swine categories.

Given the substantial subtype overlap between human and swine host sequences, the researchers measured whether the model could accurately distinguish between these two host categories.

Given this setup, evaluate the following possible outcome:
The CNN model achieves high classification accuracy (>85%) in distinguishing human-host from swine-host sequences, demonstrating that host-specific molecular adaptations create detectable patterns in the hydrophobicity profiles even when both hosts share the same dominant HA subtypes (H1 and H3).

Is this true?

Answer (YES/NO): YES